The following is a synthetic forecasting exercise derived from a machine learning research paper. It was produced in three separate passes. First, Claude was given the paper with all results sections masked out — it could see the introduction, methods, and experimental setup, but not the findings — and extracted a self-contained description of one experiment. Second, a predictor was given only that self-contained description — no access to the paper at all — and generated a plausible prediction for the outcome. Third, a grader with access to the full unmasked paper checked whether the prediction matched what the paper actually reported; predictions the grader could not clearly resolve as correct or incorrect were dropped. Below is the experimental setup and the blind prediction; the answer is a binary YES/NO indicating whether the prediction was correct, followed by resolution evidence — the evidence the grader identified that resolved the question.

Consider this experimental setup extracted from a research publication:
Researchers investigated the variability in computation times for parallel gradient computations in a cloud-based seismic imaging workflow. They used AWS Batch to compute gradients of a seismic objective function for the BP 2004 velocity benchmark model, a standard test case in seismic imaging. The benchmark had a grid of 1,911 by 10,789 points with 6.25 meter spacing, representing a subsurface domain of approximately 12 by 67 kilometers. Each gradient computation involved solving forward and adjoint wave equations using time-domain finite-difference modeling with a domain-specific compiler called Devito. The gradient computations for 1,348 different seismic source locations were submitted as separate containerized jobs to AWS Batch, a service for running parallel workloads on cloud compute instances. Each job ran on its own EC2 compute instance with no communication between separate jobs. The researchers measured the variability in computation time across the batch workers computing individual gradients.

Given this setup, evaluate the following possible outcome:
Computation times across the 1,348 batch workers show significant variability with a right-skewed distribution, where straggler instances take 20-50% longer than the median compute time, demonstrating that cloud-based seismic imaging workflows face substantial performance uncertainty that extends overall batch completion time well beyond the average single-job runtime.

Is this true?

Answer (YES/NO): NO